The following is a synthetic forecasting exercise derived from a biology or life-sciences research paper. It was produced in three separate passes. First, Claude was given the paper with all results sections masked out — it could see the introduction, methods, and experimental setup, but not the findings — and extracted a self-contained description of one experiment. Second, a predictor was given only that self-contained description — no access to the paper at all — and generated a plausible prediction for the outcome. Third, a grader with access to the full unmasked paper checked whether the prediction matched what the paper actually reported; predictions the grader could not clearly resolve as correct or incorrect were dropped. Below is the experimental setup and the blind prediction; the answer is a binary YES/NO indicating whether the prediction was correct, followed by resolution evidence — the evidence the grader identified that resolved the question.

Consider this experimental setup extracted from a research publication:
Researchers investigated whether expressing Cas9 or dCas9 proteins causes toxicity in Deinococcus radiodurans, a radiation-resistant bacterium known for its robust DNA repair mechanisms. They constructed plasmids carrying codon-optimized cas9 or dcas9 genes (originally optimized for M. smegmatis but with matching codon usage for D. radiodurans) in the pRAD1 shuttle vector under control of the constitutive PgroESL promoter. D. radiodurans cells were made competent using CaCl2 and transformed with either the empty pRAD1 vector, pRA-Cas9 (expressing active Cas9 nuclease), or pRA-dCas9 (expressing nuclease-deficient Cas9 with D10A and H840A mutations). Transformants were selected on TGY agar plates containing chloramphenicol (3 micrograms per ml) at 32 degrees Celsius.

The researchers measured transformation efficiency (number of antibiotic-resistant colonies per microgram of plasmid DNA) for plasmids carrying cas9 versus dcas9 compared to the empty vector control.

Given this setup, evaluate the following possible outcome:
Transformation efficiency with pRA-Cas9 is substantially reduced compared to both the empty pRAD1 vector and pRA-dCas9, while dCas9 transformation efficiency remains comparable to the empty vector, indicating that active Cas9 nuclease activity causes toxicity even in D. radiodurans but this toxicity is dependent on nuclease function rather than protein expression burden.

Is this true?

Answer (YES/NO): NO